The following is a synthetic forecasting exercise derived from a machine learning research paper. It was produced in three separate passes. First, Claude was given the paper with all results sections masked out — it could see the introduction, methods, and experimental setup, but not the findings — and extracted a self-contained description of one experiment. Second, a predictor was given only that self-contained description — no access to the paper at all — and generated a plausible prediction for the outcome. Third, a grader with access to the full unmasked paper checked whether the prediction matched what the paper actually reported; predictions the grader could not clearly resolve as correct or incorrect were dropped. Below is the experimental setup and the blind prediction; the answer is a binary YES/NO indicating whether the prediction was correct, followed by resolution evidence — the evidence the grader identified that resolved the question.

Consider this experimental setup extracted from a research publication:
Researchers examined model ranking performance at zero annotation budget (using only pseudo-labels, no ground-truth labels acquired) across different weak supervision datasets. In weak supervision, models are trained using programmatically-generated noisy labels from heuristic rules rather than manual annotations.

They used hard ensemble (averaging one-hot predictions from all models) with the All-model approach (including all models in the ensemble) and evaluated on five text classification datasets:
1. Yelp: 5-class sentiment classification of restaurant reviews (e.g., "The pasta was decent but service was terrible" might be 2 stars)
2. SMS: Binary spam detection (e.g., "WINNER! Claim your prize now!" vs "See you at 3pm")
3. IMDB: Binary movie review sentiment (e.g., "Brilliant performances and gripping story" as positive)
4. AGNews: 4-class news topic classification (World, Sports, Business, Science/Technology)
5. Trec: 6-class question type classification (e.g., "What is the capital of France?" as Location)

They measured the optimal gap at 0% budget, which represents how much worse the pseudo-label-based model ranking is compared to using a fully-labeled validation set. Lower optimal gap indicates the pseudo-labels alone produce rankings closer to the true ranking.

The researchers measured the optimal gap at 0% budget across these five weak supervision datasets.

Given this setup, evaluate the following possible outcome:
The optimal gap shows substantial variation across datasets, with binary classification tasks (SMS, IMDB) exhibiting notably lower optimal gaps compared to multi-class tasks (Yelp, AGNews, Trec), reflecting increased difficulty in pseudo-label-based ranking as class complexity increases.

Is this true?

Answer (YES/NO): NO